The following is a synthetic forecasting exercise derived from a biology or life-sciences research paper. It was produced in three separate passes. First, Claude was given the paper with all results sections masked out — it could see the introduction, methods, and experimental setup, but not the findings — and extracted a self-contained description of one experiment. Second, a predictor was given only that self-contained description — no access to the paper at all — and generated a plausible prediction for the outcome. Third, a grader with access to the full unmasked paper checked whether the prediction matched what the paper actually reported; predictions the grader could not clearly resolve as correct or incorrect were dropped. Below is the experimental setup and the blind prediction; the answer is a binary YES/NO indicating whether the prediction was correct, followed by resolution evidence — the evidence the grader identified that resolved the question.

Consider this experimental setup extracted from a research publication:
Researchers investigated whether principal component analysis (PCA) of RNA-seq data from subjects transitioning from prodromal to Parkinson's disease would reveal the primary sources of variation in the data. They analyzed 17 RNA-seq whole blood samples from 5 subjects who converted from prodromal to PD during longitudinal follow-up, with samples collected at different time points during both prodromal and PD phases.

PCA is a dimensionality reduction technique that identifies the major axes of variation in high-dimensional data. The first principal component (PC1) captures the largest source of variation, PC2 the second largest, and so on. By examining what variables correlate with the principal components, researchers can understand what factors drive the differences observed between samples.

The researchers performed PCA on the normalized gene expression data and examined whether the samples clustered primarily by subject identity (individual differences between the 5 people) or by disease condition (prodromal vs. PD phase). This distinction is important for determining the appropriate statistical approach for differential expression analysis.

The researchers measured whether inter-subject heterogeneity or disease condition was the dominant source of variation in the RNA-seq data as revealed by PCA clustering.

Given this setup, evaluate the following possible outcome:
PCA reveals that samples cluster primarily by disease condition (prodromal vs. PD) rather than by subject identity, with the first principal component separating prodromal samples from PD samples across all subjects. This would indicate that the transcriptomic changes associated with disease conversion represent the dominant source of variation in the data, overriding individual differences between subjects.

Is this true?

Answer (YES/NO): NO